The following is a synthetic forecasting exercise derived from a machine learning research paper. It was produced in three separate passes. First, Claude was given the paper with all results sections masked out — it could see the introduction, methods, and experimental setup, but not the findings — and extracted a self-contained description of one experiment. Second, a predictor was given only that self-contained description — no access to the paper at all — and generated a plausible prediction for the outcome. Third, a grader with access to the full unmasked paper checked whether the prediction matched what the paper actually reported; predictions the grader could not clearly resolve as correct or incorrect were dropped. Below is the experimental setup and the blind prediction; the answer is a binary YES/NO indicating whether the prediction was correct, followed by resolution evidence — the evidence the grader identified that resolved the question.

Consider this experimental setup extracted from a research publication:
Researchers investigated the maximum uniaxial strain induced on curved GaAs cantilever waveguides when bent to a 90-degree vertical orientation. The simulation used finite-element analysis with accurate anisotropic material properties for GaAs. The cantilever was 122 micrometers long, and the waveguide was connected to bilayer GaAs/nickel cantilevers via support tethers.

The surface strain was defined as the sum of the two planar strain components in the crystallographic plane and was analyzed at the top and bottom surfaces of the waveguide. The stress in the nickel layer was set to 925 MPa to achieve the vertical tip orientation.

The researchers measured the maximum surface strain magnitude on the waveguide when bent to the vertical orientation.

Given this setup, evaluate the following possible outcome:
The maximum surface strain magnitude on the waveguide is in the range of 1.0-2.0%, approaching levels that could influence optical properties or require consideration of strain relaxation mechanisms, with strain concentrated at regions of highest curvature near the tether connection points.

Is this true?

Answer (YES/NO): NO